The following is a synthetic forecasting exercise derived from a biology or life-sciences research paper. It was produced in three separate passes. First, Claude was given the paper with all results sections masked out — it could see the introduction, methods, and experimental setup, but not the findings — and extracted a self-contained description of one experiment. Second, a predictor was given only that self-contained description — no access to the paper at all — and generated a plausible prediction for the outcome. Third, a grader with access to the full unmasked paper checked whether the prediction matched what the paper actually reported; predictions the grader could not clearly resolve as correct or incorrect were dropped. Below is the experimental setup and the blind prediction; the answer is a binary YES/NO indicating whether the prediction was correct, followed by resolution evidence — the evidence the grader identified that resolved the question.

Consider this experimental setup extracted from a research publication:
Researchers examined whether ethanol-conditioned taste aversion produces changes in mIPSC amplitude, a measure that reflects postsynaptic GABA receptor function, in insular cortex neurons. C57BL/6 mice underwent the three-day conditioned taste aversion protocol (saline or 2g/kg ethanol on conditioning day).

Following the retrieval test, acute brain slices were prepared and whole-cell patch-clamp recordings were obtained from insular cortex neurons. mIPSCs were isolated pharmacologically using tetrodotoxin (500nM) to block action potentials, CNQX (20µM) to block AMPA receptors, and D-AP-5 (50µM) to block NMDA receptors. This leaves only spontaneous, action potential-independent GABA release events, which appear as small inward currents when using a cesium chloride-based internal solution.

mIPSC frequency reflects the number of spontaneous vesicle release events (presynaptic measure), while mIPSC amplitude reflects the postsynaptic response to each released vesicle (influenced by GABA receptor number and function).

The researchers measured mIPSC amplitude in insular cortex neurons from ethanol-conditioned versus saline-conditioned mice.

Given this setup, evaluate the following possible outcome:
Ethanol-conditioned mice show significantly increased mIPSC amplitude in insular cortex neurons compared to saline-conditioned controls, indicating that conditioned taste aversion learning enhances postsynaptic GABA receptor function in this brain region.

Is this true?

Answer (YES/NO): NO